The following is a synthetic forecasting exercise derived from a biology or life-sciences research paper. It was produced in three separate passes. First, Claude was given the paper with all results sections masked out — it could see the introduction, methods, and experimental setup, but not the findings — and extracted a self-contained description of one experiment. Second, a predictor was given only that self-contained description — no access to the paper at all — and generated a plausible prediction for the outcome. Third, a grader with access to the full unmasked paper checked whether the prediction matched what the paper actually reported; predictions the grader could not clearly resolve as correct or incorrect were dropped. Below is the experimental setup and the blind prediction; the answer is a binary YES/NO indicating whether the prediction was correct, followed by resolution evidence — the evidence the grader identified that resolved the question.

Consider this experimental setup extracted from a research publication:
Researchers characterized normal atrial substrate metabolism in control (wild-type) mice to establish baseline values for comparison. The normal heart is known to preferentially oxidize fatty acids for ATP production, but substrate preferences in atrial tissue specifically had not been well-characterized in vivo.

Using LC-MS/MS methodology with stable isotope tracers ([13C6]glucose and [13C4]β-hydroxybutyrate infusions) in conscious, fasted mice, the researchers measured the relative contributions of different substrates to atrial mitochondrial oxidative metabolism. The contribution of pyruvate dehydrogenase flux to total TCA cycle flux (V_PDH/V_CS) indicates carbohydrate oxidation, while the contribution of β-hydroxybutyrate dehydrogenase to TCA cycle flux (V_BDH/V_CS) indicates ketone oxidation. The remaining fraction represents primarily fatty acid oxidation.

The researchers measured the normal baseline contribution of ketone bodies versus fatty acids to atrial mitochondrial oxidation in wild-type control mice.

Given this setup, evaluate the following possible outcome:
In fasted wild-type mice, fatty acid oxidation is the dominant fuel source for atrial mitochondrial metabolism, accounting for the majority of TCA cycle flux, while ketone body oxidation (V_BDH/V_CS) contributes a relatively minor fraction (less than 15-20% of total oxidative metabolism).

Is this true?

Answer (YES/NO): YES